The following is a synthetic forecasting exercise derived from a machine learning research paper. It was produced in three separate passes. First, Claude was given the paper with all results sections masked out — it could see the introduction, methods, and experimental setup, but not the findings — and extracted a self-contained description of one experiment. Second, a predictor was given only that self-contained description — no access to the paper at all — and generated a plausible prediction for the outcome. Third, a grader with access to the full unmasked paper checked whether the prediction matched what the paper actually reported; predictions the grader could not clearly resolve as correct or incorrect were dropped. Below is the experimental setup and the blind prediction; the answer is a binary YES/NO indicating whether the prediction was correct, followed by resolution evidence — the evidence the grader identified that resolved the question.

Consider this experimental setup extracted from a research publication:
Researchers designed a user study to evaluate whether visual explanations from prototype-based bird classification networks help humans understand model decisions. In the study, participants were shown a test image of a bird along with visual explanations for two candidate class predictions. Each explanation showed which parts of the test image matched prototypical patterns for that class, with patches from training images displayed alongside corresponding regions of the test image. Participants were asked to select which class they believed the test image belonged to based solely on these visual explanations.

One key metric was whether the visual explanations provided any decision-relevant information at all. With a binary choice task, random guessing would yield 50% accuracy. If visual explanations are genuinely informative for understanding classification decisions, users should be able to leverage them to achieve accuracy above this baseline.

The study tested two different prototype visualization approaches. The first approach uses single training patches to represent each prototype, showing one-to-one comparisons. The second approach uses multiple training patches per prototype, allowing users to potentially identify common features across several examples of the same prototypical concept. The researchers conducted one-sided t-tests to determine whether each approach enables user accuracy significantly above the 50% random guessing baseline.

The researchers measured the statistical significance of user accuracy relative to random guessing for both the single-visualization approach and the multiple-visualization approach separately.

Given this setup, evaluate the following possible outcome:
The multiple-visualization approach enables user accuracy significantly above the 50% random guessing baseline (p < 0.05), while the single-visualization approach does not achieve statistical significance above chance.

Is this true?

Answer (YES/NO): YES